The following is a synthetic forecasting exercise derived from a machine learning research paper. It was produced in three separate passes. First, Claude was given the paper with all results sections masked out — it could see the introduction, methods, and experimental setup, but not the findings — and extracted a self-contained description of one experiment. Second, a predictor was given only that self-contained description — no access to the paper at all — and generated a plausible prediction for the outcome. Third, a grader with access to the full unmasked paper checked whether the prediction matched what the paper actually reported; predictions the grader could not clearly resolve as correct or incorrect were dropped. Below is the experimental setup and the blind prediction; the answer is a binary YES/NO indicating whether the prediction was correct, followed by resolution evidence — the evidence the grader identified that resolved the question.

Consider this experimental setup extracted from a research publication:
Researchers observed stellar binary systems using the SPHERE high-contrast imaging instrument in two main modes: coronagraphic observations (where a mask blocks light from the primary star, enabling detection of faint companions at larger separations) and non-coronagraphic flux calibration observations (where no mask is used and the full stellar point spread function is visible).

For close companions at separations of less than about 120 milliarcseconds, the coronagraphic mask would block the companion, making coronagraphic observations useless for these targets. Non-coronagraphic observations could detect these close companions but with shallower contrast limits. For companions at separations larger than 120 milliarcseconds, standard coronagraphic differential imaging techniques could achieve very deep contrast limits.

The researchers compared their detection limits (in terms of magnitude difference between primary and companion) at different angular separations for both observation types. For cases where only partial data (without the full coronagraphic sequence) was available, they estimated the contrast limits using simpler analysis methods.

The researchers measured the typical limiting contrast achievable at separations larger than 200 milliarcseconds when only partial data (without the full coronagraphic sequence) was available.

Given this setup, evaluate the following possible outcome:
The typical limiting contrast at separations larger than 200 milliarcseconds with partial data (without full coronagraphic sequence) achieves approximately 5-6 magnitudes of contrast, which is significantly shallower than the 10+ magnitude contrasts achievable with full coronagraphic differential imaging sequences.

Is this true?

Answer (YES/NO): NO